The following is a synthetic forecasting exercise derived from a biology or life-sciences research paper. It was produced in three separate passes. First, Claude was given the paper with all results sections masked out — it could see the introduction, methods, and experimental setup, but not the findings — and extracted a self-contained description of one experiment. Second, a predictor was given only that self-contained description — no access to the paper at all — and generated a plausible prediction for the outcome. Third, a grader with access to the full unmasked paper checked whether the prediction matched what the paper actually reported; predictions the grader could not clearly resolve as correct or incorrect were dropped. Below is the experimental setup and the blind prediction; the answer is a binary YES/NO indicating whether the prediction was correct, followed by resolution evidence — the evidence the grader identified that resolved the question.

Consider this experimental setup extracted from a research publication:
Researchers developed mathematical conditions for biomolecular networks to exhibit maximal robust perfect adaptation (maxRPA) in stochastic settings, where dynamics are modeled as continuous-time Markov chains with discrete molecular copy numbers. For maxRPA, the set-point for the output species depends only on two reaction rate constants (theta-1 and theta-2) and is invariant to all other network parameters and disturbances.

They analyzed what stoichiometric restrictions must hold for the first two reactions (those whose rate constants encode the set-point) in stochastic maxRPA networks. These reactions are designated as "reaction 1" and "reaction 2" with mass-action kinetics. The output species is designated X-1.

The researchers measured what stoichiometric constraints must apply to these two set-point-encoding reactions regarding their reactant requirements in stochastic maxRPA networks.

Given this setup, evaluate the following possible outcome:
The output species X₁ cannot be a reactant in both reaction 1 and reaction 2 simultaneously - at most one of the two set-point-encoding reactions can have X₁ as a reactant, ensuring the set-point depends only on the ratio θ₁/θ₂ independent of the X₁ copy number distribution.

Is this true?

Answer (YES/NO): YES